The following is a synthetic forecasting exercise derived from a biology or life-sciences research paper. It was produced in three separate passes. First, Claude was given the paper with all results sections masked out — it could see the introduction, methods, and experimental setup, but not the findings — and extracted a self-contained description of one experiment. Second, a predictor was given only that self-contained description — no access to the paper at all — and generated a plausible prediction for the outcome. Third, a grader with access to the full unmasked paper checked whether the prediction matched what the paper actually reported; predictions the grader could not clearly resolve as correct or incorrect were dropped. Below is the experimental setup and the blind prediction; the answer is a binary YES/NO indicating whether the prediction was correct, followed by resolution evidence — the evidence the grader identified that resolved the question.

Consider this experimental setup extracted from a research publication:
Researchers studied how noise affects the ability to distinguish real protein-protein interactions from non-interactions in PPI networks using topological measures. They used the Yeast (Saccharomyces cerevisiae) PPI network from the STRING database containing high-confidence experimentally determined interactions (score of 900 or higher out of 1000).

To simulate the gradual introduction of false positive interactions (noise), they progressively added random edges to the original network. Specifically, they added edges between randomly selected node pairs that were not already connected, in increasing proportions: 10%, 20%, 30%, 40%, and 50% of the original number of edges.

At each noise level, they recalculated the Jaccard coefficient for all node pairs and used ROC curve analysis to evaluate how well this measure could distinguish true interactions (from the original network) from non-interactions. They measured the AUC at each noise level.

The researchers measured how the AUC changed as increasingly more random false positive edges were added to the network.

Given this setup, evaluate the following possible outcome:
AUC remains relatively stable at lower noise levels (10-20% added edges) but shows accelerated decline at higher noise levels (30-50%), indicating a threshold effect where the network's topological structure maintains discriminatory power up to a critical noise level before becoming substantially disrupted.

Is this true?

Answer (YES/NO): NO